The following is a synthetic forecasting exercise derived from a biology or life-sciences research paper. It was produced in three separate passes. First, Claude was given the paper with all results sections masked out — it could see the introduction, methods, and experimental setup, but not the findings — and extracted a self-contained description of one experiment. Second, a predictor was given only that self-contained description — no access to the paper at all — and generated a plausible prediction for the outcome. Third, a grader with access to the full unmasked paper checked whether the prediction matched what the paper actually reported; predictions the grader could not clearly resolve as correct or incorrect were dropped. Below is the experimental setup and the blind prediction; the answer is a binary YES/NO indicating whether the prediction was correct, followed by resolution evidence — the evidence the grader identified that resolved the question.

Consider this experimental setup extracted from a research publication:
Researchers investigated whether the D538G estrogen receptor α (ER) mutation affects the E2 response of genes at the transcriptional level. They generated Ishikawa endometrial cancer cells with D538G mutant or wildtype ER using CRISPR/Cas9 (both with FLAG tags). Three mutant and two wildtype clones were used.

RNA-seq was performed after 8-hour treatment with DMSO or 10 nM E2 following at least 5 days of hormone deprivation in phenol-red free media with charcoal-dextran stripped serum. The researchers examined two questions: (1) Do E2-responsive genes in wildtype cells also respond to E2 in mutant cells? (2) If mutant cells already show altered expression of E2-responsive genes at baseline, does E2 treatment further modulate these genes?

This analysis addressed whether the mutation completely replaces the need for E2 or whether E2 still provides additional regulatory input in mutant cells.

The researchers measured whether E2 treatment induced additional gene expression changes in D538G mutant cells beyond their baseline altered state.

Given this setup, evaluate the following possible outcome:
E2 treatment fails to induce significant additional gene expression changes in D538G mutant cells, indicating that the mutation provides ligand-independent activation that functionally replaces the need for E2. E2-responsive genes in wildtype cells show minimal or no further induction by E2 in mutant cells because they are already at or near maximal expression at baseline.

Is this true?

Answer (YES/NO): NO